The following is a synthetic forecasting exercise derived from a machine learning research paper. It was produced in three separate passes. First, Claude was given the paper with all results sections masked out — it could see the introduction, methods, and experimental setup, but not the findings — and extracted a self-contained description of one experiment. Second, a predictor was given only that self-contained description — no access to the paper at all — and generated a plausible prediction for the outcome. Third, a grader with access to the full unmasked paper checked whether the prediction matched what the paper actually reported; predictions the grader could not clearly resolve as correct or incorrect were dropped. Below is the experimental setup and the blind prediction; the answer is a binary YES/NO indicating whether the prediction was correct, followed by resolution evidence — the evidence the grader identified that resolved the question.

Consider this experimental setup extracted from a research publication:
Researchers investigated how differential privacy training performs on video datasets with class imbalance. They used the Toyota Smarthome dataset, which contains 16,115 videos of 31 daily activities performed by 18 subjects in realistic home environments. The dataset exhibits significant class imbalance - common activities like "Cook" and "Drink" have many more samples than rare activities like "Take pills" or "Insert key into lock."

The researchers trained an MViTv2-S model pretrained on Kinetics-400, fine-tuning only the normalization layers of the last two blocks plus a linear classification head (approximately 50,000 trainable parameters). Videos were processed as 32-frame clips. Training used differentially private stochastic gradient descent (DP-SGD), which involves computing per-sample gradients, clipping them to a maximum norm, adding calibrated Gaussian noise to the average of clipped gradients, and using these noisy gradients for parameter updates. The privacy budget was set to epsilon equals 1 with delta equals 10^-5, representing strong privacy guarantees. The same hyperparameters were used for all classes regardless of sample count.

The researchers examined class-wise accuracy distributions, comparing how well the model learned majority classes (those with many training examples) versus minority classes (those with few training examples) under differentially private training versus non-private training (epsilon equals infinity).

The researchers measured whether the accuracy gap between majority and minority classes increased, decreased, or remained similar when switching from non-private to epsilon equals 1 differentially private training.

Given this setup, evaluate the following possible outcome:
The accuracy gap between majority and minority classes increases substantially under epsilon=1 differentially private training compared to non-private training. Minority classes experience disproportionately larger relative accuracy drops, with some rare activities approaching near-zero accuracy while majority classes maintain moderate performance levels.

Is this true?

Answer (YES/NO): YES